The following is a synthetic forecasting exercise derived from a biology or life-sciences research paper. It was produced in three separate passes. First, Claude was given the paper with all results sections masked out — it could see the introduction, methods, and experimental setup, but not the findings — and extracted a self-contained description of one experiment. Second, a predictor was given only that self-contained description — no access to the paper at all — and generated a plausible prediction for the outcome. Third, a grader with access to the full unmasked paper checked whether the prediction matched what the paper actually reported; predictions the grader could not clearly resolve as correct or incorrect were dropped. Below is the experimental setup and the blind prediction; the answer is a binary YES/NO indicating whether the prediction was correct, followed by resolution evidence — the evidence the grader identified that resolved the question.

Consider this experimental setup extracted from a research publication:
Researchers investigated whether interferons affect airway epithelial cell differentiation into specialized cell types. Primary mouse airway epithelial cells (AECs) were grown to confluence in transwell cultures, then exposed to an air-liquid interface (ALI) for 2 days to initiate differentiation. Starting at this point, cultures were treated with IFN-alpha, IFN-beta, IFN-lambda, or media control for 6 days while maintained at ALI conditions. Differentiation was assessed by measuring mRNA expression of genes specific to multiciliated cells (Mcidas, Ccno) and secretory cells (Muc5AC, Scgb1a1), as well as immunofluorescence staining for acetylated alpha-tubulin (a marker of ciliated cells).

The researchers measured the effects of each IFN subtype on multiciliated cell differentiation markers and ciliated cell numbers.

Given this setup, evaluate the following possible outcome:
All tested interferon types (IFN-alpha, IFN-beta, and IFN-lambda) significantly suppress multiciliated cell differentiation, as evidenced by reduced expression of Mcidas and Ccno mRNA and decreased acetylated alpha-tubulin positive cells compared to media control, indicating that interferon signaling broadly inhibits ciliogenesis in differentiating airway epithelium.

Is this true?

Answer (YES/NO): NO